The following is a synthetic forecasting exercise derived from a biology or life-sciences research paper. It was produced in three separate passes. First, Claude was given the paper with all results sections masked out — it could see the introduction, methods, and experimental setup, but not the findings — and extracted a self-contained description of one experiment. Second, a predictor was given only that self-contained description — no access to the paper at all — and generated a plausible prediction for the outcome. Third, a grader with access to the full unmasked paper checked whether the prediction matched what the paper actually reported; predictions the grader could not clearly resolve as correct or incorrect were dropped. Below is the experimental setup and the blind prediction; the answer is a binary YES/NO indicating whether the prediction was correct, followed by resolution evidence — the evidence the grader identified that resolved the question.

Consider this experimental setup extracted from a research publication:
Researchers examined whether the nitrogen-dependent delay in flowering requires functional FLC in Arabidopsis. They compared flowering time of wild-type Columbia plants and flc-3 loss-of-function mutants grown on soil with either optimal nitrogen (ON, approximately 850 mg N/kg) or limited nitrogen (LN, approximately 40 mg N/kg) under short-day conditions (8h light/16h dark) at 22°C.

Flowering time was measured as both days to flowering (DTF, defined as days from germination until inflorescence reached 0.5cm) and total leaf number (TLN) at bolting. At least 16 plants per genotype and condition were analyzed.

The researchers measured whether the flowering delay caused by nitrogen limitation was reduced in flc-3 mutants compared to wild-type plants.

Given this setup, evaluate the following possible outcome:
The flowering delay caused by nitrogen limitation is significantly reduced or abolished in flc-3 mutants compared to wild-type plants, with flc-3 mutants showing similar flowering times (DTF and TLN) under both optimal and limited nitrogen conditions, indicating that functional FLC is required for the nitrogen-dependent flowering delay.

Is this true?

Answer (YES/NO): YES